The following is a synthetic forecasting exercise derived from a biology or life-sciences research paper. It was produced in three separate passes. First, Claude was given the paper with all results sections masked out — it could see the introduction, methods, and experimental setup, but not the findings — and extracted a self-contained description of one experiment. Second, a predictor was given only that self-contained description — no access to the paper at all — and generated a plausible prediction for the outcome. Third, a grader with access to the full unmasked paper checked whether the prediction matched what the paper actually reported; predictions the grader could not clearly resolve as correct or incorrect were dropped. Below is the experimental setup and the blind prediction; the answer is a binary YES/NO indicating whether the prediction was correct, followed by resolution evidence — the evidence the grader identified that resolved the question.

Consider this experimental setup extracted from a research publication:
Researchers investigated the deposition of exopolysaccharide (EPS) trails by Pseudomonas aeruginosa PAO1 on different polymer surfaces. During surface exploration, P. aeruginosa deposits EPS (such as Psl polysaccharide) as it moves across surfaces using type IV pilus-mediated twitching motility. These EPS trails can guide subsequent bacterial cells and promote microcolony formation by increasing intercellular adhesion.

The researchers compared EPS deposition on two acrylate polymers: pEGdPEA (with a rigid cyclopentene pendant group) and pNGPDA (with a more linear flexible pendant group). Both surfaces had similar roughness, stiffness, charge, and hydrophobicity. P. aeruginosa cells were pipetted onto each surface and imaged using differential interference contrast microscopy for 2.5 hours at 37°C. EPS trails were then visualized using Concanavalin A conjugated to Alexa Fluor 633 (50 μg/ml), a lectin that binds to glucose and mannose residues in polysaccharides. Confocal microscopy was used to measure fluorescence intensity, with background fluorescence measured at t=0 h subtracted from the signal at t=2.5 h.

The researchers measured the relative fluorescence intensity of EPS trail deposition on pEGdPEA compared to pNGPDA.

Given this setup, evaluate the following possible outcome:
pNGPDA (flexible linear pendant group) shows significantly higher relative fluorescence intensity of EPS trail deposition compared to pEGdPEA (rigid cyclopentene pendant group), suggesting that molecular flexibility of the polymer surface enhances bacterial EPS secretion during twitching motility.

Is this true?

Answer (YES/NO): YES